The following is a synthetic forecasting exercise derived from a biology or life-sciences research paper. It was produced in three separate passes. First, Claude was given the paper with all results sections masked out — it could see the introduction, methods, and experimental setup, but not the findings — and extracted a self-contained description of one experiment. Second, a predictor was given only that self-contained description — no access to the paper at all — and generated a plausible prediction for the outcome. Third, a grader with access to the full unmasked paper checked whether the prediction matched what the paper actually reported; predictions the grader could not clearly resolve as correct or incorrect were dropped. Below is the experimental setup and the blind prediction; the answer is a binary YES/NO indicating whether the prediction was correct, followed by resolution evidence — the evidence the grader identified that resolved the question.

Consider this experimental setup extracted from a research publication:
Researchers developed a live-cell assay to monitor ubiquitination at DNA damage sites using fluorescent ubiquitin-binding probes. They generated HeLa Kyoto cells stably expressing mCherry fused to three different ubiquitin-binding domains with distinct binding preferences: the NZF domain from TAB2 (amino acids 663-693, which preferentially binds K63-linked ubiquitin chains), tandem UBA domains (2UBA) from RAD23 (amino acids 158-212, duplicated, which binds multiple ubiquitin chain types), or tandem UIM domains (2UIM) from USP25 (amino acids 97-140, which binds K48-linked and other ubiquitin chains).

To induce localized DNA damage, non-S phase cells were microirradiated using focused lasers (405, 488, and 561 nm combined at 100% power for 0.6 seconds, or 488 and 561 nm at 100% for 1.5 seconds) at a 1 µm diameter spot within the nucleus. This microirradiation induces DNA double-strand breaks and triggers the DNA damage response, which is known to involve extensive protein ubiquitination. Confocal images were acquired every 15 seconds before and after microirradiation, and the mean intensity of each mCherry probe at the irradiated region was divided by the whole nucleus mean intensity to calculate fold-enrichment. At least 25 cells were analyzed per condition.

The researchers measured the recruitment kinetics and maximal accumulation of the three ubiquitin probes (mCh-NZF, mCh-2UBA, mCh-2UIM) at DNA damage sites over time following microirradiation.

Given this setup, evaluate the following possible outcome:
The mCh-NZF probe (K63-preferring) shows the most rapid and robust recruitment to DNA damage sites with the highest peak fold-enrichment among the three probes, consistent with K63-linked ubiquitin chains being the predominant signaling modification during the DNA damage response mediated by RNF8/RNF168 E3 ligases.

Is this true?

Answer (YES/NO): NO